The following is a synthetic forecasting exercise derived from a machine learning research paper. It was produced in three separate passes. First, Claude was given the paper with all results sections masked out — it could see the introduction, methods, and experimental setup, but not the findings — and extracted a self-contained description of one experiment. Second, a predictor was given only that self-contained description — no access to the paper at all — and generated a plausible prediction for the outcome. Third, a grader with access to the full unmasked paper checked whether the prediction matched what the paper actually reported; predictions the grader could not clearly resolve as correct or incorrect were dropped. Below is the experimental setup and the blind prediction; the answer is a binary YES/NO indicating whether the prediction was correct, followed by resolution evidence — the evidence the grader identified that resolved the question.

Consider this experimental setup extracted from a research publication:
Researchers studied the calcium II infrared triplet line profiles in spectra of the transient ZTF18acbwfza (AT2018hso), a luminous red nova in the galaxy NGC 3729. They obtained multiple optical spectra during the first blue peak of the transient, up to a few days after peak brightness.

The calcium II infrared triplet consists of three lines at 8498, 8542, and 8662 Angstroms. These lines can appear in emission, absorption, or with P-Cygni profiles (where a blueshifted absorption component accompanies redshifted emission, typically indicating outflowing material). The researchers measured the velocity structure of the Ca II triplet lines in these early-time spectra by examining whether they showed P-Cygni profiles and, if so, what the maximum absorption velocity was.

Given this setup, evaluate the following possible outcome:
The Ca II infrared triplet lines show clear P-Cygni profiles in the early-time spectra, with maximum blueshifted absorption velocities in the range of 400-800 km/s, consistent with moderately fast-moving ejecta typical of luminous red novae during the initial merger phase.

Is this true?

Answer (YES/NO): YES